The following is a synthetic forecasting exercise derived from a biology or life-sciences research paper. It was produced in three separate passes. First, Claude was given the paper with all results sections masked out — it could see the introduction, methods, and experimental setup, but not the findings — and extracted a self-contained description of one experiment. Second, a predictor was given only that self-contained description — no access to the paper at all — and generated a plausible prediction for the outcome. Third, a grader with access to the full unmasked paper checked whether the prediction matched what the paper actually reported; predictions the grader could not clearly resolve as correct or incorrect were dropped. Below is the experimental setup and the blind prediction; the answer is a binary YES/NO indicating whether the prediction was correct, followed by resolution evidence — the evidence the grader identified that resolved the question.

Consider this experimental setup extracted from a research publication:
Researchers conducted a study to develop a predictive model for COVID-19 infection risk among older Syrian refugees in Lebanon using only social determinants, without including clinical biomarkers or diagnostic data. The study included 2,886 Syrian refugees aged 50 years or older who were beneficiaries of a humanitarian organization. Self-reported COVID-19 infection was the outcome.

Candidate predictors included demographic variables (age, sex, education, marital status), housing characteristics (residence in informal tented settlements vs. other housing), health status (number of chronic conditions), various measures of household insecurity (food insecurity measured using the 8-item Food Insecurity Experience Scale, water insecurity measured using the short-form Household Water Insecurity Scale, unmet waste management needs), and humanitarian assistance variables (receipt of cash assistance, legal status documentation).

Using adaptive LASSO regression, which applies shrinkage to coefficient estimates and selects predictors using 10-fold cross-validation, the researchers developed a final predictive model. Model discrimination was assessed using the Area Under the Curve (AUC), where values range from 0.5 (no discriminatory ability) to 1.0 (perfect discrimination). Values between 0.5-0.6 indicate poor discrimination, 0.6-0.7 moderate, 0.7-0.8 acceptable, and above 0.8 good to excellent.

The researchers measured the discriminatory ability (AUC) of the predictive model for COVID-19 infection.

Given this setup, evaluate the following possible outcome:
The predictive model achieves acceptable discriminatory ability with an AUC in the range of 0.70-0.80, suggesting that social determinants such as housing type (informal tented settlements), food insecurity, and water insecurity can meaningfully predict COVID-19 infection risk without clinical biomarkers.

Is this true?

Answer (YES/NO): NO